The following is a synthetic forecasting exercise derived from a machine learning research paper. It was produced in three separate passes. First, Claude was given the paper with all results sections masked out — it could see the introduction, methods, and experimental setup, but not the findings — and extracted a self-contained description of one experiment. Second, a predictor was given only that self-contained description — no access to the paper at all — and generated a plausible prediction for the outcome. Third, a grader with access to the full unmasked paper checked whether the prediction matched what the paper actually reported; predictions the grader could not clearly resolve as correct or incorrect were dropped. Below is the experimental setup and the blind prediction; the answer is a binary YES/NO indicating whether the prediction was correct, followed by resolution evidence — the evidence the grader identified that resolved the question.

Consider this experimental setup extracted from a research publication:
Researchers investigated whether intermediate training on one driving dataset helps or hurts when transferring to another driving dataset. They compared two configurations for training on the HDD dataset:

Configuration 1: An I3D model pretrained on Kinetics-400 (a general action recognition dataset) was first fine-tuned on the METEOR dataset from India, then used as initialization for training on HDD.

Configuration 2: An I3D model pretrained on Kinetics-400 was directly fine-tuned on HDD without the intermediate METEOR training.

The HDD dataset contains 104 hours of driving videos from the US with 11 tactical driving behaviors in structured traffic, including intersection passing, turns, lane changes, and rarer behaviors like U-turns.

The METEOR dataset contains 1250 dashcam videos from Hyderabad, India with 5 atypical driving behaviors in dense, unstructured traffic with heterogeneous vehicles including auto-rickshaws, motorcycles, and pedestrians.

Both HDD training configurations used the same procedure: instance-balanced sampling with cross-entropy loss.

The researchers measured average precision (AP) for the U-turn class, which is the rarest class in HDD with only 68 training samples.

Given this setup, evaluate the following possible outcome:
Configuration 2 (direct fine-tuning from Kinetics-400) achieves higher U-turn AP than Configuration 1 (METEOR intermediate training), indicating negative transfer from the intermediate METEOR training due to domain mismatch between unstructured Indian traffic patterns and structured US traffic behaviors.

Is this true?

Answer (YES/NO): YES